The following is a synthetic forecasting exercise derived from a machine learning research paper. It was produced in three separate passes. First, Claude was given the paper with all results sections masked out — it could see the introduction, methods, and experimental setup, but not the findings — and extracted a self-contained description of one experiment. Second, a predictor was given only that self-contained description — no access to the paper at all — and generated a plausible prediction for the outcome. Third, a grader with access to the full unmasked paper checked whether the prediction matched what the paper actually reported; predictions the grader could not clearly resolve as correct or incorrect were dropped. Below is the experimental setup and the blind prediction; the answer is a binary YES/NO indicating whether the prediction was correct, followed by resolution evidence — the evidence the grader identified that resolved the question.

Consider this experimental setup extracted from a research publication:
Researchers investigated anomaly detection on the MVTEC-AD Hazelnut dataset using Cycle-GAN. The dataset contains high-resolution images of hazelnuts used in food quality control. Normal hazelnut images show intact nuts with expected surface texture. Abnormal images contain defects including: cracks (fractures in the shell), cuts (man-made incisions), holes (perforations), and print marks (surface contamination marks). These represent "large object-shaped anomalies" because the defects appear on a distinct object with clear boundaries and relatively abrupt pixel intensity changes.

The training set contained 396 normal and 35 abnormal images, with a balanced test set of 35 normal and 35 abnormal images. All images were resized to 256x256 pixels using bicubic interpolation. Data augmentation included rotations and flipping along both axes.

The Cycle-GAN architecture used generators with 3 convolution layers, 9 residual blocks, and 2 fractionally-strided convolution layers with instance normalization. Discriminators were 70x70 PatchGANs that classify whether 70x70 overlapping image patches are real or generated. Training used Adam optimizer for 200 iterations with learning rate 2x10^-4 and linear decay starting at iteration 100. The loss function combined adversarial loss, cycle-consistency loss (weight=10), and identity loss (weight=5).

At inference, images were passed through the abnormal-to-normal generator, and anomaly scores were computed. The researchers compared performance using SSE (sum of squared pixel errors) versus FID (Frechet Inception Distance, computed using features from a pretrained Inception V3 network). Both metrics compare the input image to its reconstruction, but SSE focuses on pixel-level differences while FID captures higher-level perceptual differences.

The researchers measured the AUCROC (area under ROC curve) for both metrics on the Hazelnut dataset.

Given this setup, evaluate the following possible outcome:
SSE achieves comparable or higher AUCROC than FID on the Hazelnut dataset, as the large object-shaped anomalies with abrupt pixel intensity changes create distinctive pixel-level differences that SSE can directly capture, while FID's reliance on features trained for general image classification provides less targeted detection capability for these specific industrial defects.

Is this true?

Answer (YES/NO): YES